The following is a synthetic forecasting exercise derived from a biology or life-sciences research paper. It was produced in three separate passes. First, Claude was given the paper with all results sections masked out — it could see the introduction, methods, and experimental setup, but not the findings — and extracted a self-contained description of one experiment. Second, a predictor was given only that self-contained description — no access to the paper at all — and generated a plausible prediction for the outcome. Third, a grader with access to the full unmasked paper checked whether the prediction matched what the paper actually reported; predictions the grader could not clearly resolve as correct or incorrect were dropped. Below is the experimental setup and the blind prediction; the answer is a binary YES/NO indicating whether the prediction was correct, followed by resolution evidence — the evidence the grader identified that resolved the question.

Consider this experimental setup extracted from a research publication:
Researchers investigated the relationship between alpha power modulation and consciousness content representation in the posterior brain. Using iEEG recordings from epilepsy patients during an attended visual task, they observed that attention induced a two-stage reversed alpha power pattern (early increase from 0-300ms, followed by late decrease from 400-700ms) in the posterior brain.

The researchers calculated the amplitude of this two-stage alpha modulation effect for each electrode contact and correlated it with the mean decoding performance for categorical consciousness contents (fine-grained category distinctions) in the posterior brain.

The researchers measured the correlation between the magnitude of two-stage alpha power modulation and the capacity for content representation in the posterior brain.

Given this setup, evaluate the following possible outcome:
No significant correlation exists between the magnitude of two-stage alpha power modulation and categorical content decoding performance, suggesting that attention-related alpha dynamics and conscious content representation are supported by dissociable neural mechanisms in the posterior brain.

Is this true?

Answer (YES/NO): NO